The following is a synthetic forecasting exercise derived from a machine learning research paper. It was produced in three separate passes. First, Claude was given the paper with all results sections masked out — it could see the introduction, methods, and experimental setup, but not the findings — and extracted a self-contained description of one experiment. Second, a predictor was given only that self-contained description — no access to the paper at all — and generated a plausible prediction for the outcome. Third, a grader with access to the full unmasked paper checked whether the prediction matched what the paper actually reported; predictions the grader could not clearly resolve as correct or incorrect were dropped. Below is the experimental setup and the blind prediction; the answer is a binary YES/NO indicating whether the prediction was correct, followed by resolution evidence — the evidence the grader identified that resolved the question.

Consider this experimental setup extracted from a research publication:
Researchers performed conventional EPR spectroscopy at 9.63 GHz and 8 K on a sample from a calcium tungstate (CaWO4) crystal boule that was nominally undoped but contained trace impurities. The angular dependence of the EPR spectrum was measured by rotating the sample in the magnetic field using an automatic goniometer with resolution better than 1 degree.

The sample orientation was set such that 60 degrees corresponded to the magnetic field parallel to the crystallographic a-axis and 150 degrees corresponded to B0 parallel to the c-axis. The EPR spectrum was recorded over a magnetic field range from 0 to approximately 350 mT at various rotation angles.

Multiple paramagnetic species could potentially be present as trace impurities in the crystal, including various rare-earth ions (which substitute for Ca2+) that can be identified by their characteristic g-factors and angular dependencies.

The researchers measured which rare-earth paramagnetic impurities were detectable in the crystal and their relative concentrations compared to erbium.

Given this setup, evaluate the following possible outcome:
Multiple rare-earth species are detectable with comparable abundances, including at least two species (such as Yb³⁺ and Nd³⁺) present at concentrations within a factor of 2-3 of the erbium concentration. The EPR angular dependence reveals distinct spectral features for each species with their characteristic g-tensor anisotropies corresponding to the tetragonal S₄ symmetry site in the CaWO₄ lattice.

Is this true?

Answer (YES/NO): NO